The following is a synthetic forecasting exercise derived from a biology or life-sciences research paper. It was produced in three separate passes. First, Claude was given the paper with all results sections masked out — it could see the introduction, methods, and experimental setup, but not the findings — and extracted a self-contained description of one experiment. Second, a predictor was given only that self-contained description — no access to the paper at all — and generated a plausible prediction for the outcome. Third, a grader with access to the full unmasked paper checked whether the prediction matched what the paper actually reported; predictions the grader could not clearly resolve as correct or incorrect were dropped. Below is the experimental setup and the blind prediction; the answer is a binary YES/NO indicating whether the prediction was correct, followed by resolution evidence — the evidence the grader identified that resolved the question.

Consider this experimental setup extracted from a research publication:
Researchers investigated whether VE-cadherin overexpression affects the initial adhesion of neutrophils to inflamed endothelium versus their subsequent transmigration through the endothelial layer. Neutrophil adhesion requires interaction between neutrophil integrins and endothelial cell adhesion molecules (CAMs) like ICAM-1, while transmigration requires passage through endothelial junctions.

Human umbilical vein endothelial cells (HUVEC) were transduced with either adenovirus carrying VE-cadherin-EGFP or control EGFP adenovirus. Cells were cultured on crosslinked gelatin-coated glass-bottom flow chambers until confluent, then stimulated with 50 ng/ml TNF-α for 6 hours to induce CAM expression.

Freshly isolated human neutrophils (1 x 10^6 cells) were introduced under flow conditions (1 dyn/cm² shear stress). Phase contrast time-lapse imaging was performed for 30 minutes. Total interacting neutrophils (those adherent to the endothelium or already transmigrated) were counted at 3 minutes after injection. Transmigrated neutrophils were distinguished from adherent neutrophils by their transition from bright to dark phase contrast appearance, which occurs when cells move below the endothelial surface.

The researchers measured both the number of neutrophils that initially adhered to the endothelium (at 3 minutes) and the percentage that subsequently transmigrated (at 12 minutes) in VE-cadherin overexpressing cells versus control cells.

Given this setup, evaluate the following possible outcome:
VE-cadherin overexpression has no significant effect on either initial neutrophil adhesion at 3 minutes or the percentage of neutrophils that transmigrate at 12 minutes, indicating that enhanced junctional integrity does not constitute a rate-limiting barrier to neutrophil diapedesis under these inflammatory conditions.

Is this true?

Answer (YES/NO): NO